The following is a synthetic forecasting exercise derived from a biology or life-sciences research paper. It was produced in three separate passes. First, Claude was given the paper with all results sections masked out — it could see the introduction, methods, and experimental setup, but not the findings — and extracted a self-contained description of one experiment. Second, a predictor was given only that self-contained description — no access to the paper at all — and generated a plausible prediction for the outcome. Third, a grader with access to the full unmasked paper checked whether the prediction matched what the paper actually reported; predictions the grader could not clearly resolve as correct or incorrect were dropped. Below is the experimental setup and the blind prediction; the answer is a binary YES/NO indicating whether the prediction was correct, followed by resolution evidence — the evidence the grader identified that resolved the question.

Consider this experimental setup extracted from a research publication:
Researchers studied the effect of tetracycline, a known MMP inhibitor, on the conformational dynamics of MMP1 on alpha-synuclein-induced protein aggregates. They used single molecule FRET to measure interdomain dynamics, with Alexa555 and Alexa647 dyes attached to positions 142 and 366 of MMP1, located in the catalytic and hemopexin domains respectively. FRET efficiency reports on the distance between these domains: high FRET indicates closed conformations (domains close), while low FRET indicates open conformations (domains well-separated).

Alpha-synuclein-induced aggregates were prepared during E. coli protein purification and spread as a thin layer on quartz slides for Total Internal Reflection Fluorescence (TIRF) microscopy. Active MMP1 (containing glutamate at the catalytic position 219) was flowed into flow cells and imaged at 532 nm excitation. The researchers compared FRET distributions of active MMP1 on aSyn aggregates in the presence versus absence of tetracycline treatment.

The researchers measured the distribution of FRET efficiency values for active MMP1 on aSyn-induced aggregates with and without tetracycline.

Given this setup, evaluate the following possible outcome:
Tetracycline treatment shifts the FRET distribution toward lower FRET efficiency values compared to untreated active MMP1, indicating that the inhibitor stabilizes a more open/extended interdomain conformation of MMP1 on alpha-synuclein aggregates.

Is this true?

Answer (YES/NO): NO